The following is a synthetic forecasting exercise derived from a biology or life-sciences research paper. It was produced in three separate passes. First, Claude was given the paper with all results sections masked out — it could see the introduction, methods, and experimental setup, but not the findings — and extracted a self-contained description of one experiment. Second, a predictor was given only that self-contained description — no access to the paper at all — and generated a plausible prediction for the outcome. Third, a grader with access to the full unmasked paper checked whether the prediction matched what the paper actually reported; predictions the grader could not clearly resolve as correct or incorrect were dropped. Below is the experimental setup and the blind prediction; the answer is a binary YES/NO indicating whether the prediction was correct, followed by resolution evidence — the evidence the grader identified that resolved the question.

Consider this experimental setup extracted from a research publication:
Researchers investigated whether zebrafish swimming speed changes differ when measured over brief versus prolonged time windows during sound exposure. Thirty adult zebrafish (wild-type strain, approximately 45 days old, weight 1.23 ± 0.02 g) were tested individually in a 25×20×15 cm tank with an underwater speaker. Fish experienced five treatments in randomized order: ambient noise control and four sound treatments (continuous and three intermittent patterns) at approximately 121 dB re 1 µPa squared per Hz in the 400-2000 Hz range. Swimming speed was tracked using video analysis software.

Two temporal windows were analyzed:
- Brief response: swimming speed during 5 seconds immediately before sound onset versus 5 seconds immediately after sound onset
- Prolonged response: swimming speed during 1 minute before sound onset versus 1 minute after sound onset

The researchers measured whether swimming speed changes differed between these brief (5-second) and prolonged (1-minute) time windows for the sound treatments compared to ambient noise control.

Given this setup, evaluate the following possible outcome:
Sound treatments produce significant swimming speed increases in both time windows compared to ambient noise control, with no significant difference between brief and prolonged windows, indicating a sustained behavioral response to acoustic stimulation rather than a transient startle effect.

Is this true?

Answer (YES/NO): NO